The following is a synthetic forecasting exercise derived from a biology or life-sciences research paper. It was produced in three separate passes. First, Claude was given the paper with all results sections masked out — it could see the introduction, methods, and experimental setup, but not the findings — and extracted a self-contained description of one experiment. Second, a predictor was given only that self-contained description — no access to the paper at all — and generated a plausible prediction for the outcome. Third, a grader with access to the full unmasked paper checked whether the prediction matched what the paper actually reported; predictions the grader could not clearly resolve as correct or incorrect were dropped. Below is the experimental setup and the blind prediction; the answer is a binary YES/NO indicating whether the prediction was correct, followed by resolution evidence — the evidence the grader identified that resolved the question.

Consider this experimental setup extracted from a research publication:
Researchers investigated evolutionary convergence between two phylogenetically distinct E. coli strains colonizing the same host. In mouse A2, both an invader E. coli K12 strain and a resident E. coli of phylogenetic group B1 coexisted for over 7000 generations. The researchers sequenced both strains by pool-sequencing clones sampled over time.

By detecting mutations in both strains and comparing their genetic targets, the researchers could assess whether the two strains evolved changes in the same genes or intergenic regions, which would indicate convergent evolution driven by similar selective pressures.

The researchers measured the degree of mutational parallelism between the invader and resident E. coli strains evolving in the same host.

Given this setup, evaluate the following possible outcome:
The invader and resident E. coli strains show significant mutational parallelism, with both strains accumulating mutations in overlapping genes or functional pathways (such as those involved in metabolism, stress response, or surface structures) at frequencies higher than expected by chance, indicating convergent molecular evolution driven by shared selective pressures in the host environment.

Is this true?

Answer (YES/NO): NO